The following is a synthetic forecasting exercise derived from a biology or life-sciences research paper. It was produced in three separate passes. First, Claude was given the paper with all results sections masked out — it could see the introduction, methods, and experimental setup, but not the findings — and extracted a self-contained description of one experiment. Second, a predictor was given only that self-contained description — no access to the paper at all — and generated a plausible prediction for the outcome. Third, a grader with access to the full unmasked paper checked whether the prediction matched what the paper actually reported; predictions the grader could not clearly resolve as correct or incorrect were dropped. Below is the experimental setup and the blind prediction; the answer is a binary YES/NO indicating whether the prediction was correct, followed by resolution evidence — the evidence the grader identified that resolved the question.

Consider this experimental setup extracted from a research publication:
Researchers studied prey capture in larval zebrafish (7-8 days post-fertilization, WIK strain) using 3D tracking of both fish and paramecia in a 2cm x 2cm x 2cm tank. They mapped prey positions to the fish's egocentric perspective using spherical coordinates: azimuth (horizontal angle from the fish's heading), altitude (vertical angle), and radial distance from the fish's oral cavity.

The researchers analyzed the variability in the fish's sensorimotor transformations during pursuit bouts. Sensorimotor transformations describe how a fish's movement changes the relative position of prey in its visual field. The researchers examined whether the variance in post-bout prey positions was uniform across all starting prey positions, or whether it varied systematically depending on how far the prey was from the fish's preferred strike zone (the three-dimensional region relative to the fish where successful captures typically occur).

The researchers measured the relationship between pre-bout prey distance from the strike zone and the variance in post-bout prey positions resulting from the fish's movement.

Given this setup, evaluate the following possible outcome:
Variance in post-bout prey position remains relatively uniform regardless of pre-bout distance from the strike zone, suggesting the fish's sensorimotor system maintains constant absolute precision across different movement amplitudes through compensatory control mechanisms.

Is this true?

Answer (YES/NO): NO